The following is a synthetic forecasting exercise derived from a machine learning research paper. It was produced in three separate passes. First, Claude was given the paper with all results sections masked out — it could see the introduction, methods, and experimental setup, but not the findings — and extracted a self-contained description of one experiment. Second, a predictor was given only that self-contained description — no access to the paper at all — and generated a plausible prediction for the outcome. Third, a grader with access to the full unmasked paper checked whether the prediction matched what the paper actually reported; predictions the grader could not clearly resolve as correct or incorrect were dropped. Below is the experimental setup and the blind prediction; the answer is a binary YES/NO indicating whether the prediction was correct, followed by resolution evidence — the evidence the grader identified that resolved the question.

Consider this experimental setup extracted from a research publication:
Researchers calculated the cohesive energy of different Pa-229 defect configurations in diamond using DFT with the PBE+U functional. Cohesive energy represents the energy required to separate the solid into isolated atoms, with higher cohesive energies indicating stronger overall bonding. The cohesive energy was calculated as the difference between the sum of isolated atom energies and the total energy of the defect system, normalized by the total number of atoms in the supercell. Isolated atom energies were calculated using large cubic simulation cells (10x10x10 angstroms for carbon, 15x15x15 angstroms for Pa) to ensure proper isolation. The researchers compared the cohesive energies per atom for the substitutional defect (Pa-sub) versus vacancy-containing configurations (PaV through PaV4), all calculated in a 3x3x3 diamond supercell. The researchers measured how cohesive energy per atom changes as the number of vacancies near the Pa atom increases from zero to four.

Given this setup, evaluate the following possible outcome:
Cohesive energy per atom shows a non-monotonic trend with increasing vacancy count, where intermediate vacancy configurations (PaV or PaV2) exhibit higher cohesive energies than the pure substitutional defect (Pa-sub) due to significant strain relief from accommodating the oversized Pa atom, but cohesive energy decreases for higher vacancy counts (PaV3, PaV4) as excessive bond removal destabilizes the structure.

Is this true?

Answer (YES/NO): NO